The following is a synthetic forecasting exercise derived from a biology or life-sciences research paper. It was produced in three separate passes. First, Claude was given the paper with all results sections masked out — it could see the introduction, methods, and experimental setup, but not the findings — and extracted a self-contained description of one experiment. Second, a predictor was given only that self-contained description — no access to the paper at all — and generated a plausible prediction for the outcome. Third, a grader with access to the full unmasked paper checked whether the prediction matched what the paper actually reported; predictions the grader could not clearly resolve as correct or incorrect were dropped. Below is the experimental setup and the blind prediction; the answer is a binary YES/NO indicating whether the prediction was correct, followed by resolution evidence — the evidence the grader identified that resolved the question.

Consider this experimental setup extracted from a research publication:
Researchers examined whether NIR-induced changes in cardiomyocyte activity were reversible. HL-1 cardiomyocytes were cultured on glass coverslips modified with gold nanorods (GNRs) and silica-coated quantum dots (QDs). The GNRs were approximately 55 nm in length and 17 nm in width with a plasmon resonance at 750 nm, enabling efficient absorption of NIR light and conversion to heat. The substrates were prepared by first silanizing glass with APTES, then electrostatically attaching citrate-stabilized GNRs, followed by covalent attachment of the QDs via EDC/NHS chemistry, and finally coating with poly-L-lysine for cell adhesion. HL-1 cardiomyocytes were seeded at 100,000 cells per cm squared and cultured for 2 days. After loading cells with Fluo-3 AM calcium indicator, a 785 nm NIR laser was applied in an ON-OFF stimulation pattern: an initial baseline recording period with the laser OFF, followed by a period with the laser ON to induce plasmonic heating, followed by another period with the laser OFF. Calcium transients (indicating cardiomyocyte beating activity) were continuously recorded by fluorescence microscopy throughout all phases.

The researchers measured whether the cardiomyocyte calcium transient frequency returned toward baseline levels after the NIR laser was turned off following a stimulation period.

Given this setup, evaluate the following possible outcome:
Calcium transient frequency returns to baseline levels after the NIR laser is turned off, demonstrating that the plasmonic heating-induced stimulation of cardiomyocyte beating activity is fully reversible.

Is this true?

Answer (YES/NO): YES